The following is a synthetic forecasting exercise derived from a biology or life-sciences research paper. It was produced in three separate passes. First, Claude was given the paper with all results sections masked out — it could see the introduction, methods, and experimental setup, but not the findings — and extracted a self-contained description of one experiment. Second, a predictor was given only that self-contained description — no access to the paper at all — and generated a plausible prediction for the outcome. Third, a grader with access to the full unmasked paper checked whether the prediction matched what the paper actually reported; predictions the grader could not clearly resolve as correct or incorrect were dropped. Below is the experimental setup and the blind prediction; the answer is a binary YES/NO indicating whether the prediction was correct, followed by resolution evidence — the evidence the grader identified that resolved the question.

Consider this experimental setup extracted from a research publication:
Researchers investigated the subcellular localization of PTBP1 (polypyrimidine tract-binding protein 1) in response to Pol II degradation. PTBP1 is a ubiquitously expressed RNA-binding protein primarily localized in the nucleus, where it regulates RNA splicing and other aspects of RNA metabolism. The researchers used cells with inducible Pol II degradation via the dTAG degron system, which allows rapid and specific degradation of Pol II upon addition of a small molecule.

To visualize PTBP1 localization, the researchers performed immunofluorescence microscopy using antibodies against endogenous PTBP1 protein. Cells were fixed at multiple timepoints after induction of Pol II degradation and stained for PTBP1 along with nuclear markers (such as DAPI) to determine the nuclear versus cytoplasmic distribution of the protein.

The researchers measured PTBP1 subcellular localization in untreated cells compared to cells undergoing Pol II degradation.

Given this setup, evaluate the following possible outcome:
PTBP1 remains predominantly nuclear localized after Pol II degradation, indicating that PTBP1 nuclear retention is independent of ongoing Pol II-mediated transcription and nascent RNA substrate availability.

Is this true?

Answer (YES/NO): NO